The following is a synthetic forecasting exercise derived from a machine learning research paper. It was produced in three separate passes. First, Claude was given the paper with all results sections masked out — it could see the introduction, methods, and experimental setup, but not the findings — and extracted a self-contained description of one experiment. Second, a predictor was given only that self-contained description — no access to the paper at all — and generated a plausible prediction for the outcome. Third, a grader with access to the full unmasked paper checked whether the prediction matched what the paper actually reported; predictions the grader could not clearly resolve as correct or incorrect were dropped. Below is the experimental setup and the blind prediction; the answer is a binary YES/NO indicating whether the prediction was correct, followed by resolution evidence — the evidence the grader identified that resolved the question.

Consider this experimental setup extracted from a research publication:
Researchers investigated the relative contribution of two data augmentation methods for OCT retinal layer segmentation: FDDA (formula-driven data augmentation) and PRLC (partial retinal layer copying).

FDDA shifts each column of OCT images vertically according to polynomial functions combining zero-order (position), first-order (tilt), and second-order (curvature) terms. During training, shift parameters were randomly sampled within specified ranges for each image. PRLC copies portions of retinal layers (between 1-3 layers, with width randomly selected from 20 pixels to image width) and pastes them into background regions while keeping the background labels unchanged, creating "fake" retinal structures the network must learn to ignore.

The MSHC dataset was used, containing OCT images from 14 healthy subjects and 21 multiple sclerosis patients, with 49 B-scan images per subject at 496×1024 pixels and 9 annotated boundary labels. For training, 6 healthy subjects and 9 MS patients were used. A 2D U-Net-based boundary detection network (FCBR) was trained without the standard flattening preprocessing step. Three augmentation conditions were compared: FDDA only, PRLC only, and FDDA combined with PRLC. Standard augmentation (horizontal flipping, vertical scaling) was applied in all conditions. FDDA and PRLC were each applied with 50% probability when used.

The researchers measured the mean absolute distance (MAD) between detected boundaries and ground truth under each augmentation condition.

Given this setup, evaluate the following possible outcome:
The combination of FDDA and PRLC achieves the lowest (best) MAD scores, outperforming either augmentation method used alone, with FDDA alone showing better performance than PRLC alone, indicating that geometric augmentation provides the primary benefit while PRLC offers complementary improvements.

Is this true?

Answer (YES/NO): YES